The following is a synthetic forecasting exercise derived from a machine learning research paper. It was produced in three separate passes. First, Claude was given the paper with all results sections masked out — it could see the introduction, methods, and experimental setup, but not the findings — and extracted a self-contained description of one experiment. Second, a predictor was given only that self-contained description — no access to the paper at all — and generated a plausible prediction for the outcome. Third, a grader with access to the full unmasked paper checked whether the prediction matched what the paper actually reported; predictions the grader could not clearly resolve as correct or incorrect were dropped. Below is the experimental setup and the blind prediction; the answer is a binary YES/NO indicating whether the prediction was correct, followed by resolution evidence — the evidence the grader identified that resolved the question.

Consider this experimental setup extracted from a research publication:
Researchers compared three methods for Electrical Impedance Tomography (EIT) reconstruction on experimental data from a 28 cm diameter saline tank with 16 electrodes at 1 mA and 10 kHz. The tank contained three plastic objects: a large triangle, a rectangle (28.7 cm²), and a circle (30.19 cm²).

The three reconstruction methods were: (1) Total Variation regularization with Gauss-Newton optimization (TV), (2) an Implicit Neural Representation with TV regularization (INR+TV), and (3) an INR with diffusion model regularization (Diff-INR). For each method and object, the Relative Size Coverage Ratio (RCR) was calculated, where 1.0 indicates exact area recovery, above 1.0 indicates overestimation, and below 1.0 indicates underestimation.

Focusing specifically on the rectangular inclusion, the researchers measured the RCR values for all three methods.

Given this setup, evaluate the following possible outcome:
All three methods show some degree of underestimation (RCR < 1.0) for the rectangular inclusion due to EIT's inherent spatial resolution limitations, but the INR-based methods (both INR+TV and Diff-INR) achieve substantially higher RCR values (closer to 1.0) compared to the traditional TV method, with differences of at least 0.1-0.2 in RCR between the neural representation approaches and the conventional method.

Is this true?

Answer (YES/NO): NO